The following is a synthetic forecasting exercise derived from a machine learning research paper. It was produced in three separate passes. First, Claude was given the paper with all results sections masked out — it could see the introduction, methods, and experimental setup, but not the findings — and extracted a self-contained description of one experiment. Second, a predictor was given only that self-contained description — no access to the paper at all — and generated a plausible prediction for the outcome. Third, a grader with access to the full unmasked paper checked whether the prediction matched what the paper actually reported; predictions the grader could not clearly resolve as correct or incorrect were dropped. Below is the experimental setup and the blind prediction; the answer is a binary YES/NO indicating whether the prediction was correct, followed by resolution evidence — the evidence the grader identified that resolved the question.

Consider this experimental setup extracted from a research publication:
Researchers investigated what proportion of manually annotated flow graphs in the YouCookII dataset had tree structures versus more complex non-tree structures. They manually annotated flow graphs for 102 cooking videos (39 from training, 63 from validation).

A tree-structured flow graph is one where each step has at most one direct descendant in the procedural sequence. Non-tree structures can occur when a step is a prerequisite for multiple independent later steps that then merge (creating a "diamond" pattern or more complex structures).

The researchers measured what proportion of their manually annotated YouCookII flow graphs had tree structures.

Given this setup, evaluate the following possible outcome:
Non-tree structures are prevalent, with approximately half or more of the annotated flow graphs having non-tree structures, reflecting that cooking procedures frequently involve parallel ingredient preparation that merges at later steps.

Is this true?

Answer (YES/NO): NO